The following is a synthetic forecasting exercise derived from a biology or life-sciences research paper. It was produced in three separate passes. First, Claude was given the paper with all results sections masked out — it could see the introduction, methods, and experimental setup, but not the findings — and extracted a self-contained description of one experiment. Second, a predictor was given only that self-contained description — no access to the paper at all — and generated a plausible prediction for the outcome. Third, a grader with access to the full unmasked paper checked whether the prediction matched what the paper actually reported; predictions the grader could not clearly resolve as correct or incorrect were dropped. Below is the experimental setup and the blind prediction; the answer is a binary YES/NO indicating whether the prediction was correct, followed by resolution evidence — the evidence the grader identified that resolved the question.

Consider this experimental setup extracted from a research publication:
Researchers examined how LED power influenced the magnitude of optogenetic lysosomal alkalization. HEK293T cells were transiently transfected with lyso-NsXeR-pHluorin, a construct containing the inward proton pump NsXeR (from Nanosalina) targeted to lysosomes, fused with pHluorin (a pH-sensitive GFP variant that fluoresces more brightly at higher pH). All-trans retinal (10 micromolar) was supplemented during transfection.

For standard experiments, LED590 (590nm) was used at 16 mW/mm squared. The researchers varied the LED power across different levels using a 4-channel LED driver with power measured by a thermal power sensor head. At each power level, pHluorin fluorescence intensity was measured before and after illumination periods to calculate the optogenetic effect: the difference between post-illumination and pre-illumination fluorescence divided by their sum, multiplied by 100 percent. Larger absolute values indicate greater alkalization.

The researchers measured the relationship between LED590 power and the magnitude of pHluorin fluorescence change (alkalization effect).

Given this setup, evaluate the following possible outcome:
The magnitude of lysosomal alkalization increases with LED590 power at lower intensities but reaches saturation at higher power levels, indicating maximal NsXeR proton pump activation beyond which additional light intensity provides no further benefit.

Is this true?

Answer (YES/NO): YES